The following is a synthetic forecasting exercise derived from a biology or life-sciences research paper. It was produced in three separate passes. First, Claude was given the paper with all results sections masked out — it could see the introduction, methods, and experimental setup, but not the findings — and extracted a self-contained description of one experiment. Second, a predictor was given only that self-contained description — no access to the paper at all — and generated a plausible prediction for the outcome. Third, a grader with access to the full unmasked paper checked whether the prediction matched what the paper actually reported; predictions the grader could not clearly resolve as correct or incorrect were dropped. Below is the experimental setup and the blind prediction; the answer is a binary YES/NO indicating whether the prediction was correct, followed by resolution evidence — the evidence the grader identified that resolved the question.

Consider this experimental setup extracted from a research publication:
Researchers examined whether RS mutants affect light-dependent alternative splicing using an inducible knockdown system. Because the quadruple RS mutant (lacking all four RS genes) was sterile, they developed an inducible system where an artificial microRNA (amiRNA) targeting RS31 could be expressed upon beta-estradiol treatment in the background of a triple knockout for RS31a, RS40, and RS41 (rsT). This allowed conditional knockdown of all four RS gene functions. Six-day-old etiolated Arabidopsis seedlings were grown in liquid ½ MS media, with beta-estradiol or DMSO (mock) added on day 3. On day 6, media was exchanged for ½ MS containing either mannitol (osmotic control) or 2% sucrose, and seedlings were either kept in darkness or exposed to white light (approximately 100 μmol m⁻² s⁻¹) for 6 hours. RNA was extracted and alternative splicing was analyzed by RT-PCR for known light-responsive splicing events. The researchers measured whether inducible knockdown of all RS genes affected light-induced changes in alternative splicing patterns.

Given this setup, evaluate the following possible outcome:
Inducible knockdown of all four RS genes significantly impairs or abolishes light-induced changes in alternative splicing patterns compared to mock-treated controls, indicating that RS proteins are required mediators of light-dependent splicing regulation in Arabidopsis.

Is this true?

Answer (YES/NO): NO